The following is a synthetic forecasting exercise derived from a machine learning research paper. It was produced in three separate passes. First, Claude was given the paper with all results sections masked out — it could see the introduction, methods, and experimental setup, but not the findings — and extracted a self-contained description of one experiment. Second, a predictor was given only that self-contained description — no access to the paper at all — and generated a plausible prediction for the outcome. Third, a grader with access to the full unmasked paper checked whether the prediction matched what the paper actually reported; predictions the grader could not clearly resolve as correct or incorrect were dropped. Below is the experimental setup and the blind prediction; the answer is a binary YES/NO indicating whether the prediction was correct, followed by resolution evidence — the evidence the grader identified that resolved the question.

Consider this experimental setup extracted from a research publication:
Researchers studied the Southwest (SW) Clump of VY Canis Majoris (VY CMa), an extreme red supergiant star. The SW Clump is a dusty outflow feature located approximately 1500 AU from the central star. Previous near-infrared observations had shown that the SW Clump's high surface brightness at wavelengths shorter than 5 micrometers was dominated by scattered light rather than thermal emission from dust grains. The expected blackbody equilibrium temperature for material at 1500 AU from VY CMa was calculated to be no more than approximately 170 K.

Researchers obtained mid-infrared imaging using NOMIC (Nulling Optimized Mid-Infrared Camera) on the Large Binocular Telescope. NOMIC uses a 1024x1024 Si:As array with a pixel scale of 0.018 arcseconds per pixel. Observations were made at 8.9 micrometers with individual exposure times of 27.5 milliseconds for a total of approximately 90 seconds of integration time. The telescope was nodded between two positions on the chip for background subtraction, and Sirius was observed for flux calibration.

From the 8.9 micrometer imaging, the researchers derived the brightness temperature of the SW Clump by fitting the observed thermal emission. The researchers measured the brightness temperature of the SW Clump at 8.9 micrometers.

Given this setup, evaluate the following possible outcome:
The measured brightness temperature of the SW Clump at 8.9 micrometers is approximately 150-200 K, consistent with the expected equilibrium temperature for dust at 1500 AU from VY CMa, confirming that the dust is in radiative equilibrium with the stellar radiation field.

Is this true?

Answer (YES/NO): NO